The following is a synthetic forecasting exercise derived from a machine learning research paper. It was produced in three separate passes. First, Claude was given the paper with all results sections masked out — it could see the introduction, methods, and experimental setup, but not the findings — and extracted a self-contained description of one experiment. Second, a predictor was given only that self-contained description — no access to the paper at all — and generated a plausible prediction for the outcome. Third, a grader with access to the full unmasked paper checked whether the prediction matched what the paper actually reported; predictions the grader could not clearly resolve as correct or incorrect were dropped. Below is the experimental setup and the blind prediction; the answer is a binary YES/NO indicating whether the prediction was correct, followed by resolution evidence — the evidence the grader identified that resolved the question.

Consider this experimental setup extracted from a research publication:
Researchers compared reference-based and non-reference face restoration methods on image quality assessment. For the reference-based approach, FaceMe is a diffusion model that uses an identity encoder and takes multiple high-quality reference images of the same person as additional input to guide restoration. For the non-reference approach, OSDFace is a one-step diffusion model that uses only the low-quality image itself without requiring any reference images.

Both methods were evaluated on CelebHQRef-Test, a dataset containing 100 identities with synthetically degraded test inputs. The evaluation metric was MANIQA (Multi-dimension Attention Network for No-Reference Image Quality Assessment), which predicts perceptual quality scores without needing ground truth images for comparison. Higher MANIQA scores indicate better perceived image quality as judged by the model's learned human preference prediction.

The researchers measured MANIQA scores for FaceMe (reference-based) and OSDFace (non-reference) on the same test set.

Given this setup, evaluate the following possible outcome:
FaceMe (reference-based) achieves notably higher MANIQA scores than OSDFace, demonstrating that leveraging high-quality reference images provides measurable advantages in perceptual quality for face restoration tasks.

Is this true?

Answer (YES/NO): NO